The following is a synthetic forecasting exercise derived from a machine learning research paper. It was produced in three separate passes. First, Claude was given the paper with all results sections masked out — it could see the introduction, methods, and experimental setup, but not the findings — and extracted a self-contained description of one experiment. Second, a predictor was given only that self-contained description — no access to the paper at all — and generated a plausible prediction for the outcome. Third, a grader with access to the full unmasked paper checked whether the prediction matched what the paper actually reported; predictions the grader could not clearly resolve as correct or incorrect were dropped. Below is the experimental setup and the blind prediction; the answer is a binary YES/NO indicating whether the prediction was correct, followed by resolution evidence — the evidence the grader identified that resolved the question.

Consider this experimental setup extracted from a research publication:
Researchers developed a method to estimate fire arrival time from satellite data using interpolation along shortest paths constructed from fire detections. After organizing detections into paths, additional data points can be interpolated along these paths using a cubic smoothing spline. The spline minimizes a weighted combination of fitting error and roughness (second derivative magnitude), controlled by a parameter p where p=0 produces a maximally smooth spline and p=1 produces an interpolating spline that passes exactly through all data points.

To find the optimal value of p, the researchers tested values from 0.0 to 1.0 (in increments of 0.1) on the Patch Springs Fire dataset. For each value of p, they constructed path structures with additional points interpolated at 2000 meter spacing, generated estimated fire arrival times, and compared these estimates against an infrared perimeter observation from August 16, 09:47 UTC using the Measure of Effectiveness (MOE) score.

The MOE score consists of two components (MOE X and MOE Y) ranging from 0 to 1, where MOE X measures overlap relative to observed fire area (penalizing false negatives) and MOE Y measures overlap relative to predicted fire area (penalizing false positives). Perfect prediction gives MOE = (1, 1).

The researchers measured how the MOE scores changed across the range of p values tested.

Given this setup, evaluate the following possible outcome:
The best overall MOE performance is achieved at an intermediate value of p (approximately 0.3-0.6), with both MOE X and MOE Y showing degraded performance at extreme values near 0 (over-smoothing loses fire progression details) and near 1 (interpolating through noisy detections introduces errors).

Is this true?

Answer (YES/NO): NO